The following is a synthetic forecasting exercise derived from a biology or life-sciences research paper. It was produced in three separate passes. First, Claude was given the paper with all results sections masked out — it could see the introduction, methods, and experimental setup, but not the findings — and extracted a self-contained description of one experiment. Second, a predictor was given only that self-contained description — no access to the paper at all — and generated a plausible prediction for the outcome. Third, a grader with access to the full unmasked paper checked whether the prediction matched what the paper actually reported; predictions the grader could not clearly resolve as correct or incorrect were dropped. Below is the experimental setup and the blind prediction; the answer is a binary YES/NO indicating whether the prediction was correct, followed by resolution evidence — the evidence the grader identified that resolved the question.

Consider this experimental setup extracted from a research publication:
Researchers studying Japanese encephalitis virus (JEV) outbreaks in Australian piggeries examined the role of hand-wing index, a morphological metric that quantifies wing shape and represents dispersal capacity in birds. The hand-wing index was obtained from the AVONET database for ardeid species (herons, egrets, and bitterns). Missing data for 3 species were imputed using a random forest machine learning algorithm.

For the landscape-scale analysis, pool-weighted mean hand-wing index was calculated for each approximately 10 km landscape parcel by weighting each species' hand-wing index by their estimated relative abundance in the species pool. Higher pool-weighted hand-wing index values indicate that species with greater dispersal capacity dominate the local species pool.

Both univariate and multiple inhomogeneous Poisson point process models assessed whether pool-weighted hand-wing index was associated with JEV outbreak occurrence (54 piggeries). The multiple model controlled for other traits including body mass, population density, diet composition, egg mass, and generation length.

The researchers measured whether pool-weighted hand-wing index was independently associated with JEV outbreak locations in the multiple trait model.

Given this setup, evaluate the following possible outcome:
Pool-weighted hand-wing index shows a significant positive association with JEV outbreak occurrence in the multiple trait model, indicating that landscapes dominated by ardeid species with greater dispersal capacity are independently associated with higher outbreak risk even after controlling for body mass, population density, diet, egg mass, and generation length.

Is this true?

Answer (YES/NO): YES